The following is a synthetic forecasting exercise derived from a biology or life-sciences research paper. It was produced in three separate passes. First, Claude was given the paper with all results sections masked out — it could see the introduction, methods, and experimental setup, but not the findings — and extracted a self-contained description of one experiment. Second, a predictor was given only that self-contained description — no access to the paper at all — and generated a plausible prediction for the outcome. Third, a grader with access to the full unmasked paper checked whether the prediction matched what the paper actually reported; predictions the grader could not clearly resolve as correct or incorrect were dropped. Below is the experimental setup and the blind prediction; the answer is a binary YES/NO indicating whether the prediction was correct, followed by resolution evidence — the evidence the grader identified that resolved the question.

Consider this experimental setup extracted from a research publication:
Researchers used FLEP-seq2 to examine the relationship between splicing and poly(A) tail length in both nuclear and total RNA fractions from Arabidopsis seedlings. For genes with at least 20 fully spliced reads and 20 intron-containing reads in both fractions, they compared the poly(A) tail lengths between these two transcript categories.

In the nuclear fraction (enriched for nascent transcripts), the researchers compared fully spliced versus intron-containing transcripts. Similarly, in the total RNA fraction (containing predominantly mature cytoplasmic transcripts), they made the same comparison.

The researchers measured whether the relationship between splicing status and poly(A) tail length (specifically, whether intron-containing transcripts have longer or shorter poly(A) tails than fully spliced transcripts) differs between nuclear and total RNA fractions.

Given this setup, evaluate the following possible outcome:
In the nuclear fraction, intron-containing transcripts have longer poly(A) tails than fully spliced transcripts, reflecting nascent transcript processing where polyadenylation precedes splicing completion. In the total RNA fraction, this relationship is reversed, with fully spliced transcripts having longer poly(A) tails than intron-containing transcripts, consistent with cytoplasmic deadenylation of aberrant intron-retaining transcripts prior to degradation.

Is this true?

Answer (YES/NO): NO